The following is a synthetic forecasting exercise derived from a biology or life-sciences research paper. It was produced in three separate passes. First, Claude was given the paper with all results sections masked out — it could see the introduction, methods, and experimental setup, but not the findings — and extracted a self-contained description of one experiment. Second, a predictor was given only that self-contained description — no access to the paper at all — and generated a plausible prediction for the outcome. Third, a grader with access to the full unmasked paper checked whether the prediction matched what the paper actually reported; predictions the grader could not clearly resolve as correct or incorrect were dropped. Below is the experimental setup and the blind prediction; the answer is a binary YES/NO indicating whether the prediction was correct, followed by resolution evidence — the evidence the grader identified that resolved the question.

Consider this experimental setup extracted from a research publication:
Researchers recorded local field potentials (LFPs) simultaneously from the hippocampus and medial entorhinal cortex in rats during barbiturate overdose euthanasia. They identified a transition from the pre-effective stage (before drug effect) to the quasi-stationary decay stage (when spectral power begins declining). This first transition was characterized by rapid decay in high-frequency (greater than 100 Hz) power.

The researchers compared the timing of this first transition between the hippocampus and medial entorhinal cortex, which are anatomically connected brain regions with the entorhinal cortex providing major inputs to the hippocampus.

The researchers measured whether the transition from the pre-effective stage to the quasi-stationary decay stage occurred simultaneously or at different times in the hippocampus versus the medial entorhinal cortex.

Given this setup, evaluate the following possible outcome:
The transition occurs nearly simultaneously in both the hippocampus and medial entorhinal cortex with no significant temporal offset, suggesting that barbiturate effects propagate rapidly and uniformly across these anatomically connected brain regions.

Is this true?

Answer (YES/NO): YES